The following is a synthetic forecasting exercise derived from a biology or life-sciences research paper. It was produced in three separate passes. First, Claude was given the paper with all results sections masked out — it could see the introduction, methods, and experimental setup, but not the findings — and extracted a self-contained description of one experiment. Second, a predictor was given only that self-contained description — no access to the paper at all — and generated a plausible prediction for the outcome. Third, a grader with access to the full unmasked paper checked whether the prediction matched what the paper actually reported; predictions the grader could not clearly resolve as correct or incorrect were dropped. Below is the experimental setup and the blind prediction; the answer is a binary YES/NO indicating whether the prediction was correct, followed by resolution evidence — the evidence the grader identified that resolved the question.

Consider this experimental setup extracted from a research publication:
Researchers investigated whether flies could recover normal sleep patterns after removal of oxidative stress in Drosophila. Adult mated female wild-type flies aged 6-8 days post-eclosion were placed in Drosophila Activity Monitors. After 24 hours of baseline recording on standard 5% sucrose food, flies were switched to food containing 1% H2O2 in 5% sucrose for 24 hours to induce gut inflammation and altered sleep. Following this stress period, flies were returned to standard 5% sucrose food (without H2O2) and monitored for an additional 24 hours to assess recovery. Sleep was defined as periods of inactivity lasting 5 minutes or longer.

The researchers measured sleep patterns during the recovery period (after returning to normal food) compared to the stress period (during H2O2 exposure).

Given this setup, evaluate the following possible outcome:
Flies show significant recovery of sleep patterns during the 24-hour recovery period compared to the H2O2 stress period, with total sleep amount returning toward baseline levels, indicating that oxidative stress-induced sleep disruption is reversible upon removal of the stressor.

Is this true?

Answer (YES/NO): NO